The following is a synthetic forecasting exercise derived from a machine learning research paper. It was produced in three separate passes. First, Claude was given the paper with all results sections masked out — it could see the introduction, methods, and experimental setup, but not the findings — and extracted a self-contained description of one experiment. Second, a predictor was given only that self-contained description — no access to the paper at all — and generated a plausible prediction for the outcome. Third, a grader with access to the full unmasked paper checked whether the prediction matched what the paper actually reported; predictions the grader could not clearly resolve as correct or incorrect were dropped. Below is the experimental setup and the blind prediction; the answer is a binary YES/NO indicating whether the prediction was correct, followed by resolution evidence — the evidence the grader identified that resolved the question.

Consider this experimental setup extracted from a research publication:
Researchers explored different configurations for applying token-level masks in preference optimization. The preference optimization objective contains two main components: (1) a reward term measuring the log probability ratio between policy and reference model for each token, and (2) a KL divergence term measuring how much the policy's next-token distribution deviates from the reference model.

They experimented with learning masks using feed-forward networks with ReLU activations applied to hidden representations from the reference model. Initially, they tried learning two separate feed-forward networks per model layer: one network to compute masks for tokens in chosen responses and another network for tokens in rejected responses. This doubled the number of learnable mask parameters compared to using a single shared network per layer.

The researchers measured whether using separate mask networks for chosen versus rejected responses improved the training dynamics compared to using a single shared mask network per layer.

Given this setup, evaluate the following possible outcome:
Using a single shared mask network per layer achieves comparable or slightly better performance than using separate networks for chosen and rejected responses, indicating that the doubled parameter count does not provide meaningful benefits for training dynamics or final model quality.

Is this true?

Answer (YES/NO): YES